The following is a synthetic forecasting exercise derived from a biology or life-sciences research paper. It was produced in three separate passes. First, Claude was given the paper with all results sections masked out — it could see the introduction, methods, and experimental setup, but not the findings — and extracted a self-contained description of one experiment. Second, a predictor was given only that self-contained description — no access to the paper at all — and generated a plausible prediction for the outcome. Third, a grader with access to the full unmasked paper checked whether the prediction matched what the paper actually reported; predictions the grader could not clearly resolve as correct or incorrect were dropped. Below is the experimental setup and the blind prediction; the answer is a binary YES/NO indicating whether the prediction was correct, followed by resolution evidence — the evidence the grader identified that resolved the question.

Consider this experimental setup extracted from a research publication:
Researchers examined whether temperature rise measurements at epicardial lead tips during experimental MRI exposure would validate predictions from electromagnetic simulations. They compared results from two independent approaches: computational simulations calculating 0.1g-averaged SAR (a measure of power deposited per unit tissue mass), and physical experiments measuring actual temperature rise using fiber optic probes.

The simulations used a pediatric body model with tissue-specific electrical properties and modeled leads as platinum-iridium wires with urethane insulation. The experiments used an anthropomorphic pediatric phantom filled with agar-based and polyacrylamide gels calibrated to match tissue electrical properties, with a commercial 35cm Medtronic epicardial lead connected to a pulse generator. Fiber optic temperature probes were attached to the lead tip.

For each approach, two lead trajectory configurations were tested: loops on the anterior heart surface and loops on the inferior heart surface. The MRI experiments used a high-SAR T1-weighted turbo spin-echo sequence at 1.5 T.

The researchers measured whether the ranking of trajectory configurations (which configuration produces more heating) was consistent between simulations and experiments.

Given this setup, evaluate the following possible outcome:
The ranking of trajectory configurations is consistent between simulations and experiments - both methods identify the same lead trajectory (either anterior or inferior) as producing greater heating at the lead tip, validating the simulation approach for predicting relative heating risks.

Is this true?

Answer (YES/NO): YES